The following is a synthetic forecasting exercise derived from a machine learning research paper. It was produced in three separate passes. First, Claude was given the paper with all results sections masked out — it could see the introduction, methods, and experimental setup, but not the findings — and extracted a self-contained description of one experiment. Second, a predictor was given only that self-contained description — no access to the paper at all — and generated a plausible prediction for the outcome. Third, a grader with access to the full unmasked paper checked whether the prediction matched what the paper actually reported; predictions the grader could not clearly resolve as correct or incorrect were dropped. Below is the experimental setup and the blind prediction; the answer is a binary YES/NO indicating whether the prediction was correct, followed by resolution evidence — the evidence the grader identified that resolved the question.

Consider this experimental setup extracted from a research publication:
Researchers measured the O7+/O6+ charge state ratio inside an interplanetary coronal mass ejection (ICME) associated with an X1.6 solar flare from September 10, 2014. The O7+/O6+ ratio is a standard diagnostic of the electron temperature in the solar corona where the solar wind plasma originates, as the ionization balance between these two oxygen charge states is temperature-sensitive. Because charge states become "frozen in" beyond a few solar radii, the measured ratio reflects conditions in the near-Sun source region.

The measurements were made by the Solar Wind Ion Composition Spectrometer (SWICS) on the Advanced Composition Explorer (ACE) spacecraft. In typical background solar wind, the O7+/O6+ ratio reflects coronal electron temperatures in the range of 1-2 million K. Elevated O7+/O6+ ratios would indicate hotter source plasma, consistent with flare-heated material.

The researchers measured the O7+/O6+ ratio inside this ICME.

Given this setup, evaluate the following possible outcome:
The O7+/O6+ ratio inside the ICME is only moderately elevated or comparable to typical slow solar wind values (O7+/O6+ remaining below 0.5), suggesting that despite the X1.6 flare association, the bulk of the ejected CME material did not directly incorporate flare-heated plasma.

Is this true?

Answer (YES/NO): NO